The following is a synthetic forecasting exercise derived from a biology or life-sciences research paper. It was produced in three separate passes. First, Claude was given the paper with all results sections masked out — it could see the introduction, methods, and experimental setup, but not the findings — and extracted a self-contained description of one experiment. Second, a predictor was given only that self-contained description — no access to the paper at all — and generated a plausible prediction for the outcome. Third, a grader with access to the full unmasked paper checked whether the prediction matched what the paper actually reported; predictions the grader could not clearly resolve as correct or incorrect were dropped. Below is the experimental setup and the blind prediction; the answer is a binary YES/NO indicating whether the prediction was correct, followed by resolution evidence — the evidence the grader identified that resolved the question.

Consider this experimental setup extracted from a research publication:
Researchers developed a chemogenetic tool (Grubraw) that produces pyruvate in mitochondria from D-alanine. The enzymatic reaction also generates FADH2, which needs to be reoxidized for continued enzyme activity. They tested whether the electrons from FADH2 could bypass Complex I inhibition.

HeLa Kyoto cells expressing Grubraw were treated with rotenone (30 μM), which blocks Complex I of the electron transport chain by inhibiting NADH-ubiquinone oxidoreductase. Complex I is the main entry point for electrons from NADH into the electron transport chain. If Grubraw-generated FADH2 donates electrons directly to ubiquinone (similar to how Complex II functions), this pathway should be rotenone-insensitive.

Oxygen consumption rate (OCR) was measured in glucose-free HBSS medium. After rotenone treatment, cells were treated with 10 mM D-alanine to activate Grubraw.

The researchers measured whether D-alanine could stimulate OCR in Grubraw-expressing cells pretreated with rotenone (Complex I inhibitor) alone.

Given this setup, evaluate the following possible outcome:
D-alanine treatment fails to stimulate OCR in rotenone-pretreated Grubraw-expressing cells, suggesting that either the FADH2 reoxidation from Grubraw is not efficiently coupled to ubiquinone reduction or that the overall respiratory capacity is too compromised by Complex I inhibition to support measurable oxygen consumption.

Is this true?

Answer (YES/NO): NO